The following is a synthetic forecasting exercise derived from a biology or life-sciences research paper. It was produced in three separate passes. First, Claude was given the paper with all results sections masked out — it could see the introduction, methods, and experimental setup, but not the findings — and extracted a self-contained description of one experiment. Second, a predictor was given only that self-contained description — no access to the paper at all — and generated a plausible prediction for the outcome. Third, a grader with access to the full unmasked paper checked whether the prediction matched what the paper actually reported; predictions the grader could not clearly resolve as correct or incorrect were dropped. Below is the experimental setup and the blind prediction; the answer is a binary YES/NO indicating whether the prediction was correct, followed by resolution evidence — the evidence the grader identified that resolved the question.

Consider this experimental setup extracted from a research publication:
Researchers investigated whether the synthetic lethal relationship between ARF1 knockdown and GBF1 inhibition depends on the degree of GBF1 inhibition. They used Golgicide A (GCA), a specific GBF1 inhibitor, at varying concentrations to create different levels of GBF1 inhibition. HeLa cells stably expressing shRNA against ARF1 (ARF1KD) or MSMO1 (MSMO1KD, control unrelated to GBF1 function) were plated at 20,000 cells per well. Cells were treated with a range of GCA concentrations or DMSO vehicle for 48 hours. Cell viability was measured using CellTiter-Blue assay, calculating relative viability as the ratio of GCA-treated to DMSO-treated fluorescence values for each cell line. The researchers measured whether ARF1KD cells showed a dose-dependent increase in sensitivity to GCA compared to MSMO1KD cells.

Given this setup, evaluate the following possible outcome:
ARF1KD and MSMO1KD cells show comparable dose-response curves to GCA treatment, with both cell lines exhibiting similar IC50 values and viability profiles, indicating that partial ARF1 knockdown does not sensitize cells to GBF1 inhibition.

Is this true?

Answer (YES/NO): NO